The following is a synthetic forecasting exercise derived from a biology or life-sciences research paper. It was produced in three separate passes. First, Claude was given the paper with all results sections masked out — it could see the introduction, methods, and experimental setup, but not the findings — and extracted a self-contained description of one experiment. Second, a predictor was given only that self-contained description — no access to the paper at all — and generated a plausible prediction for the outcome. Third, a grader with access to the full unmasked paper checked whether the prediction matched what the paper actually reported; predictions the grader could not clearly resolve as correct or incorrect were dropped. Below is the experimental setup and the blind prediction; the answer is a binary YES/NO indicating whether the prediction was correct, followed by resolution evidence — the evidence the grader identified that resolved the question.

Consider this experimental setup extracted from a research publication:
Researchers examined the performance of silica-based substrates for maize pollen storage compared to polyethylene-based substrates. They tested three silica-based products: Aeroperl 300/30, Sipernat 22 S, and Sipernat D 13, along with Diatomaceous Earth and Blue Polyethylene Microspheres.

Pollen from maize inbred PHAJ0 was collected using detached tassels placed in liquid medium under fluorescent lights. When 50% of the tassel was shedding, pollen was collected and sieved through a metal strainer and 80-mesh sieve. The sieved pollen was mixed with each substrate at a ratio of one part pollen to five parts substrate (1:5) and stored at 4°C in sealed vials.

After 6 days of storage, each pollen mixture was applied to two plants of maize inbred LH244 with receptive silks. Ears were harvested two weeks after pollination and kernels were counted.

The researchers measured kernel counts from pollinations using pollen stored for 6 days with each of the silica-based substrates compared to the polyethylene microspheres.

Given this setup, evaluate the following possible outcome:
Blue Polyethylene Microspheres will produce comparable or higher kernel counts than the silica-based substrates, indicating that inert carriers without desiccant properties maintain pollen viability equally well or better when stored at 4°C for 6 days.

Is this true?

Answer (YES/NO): YES